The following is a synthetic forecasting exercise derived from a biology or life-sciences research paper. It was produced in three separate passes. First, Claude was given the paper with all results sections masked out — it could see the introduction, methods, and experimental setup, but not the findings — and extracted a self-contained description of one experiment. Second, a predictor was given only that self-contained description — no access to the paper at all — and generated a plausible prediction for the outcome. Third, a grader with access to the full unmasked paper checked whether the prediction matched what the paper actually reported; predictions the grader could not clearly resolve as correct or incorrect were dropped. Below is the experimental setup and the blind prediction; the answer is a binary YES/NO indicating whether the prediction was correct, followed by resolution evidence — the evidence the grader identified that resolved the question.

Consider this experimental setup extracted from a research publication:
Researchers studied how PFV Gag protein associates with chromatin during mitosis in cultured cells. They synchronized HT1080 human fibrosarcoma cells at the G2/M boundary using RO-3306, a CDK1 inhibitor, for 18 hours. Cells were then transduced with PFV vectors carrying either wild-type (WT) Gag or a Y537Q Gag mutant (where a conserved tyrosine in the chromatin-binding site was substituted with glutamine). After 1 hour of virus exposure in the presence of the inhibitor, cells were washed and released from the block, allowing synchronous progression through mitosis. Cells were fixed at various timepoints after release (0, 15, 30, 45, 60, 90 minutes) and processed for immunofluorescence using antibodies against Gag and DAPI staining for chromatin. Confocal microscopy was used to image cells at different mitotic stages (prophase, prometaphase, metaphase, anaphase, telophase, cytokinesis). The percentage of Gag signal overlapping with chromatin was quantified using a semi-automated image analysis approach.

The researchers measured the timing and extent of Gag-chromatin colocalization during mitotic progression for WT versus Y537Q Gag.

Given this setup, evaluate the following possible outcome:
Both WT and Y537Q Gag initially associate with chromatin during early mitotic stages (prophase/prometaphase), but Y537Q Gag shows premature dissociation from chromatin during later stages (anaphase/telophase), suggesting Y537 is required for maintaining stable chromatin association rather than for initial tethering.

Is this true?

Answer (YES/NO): NO